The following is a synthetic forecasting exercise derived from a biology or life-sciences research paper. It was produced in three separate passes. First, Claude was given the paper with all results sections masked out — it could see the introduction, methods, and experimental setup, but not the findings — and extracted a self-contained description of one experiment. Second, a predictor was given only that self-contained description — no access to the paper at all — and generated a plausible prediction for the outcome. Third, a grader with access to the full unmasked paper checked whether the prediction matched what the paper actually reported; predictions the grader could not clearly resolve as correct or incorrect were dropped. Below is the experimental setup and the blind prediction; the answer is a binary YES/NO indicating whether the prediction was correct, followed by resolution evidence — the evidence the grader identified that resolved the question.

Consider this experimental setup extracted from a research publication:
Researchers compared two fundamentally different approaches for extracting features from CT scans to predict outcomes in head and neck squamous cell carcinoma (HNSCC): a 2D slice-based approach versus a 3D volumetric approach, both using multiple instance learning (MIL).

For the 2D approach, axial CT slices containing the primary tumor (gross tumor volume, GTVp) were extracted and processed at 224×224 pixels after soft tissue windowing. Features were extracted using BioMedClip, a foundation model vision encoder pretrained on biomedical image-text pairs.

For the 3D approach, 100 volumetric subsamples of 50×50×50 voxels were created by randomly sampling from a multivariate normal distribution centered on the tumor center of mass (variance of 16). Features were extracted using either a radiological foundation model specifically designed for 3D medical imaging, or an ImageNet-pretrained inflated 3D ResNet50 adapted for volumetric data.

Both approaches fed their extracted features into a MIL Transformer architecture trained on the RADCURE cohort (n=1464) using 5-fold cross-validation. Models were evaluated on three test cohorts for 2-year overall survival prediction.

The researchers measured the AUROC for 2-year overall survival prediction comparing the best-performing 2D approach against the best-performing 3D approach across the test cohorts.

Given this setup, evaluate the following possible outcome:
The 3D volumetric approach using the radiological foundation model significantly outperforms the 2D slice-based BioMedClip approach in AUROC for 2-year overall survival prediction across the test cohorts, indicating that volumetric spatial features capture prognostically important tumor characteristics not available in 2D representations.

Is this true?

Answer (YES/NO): NO